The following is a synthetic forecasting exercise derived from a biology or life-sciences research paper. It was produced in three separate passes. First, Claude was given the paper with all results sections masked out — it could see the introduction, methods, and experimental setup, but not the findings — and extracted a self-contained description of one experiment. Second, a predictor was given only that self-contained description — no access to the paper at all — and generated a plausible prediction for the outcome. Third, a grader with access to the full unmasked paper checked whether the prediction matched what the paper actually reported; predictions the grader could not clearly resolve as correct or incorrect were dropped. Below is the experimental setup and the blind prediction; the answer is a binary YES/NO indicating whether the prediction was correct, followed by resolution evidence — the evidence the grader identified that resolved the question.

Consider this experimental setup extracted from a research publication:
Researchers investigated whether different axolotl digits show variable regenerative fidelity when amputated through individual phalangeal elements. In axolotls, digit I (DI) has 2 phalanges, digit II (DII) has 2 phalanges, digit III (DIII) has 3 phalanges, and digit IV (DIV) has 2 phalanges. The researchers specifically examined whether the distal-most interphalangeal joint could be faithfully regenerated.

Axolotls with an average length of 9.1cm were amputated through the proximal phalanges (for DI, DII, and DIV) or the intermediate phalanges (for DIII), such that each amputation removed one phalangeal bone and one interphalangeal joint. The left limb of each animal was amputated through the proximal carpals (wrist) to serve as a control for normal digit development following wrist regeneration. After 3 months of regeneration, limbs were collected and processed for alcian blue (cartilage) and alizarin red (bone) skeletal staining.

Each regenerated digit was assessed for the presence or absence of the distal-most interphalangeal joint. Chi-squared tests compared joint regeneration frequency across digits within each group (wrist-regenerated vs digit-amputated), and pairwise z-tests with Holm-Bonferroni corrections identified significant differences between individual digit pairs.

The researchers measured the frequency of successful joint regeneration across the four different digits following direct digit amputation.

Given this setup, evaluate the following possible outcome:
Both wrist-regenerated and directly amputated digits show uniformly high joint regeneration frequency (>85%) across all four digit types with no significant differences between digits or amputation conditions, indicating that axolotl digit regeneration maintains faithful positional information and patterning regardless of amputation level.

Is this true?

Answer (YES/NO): NO